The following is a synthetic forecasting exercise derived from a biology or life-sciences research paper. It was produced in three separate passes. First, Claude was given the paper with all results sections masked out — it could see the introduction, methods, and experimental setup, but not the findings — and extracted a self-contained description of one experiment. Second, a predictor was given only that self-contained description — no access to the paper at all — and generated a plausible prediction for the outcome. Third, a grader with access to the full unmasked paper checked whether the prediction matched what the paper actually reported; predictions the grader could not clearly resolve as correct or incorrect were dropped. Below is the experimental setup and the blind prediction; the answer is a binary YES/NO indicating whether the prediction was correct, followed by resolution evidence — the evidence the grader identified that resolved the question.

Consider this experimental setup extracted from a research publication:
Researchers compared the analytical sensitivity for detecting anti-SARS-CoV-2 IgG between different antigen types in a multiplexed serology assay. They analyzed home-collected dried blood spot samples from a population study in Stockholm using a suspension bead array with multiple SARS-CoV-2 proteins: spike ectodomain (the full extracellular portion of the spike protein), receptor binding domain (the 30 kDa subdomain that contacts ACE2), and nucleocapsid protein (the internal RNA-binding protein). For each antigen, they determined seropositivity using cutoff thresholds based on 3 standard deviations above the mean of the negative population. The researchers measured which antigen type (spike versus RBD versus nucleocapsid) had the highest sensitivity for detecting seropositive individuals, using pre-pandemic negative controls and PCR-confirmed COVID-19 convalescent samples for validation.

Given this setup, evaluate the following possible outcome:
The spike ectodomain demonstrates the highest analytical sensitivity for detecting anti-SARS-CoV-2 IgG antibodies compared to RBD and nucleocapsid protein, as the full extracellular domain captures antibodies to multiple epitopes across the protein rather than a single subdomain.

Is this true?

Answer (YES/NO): YES